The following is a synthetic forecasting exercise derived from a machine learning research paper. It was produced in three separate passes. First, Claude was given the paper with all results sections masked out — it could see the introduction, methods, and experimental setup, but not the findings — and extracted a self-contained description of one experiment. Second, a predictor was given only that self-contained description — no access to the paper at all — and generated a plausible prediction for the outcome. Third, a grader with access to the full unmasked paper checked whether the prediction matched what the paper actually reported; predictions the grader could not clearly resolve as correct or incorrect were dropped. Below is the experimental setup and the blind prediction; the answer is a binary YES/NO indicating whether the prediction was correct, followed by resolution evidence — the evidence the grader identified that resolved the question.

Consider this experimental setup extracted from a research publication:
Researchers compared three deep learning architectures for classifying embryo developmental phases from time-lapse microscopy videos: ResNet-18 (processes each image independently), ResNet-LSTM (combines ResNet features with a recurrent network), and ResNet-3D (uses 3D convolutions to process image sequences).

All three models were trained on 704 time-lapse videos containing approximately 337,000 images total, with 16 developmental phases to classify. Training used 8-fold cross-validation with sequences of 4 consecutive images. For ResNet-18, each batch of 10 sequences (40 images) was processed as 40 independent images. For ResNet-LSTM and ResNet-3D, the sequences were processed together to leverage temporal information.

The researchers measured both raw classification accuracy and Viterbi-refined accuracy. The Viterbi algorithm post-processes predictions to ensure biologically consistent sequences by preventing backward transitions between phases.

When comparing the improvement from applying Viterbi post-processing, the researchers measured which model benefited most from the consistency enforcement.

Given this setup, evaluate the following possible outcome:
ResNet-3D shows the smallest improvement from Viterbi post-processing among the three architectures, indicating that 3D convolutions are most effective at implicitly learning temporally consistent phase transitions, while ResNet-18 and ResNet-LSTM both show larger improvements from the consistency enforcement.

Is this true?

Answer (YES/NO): NO